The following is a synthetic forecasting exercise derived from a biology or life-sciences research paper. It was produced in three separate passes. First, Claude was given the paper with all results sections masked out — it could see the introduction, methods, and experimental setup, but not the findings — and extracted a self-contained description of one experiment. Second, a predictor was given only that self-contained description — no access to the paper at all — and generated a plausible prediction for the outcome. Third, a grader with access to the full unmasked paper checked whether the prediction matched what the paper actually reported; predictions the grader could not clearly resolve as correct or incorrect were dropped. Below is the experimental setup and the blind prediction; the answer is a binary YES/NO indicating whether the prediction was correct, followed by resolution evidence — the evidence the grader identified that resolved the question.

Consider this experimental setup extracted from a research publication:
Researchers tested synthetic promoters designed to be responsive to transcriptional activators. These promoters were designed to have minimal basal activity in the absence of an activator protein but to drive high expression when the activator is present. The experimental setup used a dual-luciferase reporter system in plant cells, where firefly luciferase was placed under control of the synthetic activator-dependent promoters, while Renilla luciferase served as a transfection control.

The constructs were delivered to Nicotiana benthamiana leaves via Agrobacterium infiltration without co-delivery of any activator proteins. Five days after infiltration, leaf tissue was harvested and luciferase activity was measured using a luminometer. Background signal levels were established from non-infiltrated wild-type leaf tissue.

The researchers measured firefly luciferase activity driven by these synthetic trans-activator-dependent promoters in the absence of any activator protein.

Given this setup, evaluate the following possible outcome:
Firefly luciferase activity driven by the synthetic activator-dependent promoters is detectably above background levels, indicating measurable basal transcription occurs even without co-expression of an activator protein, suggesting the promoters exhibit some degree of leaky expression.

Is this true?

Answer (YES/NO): NO